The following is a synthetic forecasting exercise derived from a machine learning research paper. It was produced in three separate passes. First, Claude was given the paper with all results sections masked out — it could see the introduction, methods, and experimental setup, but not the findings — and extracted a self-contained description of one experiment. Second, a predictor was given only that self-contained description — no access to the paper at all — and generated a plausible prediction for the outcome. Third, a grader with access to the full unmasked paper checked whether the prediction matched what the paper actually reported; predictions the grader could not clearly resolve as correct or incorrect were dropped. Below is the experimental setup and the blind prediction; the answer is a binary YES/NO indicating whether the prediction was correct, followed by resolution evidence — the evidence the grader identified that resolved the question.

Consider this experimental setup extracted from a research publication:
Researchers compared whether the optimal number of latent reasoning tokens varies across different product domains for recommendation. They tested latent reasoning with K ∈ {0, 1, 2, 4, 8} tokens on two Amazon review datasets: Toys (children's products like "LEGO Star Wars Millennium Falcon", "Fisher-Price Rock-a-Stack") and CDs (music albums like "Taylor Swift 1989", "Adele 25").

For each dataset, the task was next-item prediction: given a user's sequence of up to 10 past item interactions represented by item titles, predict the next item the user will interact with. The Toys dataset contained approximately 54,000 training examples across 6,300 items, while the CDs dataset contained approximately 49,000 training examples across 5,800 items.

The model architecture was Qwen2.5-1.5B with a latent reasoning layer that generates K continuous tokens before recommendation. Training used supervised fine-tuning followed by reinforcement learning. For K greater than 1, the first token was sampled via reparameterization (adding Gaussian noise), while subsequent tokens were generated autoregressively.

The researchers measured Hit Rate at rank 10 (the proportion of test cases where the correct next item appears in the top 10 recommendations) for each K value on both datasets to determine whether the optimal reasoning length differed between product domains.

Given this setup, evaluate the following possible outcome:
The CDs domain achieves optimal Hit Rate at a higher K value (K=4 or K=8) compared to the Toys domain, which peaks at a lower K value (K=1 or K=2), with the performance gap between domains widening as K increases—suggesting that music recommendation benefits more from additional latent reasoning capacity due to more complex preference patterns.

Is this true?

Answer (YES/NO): NO